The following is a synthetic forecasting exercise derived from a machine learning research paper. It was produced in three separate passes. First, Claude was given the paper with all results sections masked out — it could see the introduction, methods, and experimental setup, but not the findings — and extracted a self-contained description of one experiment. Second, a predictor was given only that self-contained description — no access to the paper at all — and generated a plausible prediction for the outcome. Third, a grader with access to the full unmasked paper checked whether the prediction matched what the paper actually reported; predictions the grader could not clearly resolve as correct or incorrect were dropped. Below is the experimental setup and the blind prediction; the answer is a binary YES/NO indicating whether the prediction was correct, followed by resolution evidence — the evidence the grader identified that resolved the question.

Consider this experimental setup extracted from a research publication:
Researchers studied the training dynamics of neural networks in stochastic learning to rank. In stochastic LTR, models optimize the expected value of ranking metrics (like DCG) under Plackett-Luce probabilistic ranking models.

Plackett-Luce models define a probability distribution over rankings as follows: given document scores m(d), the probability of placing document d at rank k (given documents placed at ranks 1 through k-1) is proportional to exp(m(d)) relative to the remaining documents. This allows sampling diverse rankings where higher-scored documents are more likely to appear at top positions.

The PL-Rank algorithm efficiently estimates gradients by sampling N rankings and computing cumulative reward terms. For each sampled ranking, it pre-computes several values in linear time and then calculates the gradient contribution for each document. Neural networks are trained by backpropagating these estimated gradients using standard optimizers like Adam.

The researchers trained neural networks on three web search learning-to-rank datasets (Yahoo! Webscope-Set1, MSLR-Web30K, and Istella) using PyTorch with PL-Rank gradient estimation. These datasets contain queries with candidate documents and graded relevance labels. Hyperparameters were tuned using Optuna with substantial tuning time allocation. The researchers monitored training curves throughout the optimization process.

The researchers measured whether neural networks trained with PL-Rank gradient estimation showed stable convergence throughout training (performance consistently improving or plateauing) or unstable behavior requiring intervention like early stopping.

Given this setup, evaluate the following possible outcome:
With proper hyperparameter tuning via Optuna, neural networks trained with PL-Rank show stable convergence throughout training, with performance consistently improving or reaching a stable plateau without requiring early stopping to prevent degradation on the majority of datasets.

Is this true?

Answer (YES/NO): NO